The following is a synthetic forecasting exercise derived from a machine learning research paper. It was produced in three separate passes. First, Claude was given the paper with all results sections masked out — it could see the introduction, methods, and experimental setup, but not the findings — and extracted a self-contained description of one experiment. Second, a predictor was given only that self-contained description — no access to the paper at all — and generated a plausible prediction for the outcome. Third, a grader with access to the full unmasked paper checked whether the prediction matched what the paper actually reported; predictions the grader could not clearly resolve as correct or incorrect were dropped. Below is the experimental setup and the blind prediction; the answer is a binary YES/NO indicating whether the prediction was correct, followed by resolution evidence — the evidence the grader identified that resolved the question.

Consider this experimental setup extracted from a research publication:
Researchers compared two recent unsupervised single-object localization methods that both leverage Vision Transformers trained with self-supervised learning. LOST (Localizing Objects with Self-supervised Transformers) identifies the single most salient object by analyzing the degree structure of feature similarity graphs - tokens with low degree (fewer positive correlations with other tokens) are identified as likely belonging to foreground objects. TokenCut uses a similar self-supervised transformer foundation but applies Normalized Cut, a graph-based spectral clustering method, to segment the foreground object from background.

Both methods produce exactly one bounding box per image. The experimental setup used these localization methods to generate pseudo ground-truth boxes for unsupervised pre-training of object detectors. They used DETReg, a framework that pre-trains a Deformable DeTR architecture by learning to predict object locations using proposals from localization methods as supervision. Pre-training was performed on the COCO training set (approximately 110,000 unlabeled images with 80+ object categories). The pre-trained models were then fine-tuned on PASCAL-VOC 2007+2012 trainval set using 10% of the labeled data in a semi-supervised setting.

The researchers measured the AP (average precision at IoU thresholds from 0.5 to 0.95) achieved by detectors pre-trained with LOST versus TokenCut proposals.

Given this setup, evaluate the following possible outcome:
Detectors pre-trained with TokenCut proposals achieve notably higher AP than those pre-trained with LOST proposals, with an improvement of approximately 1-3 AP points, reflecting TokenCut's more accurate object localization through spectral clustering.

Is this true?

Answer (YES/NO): NO